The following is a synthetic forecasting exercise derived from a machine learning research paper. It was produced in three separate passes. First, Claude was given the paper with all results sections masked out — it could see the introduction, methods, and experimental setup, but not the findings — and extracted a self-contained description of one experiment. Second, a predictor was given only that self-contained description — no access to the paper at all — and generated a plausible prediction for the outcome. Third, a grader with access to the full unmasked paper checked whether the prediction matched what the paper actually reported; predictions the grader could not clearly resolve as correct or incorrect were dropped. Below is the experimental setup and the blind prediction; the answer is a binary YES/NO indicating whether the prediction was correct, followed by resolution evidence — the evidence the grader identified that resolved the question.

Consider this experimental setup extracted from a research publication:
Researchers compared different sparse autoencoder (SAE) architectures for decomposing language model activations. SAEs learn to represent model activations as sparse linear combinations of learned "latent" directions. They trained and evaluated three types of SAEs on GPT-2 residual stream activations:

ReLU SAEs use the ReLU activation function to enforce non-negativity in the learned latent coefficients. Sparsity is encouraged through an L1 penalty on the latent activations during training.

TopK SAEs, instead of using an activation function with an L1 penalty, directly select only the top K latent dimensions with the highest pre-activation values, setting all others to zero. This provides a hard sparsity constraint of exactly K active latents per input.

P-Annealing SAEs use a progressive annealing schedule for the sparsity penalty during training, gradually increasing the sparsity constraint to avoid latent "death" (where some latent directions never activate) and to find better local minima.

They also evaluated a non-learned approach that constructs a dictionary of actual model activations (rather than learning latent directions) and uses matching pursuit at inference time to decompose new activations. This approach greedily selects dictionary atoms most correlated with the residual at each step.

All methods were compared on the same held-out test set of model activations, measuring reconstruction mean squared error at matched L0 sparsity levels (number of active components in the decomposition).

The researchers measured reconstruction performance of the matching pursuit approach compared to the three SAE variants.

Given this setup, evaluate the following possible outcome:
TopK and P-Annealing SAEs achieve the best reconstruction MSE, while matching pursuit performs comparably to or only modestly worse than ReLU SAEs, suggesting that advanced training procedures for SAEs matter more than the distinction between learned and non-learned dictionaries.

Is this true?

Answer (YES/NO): NO